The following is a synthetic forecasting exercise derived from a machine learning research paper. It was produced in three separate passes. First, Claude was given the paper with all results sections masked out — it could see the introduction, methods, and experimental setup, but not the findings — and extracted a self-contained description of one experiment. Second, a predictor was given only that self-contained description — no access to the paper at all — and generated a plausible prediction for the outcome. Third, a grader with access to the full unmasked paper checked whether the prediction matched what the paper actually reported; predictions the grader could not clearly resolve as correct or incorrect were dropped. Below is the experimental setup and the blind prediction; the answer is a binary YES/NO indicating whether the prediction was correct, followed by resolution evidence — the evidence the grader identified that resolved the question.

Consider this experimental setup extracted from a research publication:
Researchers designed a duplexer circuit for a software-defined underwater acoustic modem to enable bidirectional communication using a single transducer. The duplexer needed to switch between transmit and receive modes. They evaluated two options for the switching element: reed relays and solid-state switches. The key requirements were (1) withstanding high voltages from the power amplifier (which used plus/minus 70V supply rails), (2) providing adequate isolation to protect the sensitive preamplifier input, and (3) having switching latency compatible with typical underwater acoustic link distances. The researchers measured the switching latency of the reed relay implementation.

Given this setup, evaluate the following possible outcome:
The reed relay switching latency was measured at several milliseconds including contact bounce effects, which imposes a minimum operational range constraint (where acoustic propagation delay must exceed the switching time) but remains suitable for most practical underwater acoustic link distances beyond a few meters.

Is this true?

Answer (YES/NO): NO